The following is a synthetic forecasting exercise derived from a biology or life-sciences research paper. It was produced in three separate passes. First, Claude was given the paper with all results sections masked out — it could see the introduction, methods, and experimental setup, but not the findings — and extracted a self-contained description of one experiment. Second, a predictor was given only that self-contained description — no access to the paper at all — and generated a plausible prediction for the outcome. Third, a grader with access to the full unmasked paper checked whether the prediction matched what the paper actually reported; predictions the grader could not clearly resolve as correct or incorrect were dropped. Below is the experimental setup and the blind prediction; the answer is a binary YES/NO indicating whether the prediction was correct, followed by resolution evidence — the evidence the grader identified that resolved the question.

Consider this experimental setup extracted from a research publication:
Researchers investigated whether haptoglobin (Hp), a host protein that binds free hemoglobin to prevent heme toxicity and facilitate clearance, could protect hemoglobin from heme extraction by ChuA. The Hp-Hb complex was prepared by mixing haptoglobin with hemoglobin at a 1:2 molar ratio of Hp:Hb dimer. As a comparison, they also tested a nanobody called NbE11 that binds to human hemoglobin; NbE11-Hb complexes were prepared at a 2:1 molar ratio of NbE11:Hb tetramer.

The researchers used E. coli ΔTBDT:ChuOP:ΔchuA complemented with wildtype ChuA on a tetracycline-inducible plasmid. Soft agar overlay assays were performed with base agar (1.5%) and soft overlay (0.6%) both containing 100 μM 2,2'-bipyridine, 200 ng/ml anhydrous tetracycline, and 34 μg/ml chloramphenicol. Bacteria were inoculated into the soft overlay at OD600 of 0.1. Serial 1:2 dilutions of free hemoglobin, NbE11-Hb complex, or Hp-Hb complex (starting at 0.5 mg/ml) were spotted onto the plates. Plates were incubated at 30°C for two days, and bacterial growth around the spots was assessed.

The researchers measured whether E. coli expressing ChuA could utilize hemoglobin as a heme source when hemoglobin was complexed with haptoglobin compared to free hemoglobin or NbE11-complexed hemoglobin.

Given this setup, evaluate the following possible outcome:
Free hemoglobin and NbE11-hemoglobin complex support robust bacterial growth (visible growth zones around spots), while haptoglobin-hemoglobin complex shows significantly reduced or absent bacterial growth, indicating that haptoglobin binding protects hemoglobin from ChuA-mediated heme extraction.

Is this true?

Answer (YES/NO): YES